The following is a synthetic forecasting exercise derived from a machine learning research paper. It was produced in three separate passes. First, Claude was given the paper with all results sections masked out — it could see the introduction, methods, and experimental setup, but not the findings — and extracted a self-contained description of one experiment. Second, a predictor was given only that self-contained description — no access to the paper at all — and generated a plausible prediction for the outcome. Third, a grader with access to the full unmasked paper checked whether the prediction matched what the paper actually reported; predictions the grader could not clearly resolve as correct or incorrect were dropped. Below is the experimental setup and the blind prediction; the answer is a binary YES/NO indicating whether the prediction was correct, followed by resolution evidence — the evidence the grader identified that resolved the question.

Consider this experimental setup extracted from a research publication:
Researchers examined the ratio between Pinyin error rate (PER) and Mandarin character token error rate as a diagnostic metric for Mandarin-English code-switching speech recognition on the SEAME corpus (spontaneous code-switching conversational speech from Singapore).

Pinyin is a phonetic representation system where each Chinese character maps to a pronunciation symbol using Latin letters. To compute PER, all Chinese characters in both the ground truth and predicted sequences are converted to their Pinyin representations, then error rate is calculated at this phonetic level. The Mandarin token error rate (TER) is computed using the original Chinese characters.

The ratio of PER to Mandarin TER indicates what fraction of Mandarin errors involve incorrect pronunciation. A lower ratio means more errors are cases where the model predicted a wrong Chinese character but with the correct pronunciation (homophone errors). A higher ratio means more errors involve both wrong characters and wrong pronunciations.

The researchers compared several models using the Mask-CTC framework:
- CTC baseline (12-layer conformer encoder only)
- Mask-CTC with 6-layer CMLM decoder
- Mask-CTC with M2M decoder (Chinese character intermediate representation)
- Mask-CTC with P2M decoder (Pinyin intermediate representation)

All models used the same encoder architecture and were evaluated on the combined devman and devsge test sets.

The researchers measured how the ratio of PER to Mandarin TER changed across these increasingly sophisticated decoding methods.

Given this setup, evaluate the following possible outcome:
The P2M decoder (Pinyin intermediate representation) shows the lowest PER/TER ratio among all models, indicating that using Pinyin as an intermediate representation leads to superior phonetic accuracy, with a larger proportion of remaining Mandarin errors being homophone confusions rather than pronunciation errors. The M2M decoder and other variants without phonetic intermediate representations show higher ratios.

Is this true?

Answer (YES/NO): YES